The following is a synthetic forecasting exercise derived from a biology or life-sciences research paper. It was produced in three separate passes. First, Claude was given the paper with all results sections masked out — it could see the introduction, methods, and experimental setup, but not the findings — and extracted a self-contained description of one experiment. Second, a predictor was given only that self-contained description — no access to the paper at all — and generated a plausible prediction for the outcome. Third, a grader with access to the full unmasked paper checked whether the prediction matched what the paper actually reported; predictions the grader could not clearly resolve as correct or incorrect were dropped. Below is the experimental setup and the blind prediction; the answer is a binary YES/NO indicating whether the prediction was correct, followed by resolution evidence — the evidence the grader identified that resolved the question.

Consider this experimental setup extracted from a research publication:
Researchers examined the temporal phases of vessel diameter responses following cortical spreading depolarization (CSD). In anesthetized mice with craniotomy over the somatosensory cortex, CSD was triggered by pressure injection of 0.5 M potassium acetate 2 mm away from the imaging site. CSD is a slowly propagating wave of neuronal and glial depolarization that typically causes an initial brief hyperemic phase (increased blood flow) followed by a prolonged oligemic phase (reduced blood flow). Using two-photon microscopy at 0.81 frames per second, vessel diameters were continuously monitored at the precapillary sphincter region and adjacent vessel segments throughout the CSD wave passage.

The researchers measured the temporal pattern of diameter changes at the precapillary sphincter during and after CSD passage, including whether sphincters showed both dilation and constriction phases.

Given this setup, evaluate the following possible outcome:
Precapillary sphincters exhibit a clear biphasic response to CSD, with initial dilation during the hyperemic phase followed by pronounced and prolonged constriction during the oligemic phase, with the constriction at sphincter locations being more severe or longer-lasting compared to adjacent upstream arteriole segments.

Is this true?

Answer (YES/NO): NO